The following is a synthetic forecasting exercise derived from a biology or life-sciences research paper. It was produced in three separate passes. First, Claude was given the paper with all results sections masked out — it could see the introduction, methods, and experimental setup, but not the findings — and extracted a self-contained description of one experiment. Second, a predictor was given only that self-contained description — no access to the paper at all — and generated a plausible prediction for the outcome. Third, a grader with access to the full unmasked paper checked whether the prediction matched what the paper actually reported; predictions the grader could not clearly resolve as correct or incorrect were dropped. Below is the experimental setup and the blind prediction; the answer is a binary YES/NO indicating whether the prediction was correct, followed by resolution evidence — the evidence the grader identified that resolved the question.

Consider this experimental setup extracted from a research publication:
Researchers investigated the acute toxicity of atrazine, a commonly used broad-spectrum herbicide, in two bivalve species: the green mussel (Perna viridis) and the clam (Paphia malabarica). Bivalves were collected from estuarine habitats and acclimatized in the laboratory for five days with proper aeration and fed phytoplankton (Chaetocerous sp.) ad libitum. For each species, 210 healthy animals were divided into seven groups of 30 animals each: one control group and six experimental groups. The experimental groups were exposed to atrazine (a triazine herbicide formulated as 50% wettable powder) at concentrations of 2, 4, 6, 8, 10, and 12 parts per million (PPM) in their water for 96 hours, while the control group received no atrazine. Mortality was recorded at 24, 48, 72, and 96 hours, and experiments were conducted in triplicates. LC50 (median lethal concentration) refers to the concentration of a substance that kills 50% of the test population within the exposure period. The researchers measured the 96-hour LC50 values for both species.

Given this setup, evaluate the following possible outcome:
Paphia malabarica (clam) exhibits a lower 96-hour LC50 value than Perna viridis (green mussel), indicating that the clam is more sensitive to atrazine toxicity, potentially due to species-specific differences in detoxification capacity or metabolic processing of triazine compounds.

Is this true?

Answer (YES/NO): YES